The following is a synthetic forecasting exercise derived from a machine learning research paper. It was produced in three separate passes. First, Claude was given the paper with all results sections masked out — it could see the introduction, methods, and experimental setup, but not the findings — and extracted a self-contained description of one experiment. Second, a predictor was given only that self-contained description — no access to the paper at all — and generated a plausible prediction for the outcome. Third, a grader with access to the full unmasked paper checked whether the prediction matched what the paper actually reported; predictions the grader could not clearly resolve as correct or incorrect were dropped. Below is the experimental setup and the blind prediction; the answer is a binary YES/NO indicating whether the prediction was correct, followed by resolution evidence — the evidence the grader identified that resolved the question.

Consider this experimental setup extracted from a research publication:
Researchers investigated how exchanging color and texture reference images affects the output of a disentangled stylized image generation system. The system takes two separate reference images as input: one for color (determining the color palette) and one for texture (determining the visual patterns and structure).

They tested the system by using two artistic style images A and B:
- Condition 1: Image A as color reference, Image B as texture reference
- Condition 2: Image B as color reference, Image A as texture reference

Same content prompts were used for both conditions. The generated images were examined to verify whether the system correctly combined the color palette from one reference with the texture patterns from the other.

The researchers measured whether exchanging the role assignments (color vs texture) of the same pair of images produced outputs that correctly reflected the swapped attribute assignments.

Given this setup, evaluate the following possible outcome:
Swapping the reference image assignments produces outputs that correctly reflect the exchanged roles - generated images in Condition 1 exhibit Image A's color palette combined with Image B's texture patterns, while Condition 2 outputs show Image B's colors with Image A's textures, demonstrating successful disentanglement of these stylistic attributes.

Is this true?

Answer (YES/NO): YES